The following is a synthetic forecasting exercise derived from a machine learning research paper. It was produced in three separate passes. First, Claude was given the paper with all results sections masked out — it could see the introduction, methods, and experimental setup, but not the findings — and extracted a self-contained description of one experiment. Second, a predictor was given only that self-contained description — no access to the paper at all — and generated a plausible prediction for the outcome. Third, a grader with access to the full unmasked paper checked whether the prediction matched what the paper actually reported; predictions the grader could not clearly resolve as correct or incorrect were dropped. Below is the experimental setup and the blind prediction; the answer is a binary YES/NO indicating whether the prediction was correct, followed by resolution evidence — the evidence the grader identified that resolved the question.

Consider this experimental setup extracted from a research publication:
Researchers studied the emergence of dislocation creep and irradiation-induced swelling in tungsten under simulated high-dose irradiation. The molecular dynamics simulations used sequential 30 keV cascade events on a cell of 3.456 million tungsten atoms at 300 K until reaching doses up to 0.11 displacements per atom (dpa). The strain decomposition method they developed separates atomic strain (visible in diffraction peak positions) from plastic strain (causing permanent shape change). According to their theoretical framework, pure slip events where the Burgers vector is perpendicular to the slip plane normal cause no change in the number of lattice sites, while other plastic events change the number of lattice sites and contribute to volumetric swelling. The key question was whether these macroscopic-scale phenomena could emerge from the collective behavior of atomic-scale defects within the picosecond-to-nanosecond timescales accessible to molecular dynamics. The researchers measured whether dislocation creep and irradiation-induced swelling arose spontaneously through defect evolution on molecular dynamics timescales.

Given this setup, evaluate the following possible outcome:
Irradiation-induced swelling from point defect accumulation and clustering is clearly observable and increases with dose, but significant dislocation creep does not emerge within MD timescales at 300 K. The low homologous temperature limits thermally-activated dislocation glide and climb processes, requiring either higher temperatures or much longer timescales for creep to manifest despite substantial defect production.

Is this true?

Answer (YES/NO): NO